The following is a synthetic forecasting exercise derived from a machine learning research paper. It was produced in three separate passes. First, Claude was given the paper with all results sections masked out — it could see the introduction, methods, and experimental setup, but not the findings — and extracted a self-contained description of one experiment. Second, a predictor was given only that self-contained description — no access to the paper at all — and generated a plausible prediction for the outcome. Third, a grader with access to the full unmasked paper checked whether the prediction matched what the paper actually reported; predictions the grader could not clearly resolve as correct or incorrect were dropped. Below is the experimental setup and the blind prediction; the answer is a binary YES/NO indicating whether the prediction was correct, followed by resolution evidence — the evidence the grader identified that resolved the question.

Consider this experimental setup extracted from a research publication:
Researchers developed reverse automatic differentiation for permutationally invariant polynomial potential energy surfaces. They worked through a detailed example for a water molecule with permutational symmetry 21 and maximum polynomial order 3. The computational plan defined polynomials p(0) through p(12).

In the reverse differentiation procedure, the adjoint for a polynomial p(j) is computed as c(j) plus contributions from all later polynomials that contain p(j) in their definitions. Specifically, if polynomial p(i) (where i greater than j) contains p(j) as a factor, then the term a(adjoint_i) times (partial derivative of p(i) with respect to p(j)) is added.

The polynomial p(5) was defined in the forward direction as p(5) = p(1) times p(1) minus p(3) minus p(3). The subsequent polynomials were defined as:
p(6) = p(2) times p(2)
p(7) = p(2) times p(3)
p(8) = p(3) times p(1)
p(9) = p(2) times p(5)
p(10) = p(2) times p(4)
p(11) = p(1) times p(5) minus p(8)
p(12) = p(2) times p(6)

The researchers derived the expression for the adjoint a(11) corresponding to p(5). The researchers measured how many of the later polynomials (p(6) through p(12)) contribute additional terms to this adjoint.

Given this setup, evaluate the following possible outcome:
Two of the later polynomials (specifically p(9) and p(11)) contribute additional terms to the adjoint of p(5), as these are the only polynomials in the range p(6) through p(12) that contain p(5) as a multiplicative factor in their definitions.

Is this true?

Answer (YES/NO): YES